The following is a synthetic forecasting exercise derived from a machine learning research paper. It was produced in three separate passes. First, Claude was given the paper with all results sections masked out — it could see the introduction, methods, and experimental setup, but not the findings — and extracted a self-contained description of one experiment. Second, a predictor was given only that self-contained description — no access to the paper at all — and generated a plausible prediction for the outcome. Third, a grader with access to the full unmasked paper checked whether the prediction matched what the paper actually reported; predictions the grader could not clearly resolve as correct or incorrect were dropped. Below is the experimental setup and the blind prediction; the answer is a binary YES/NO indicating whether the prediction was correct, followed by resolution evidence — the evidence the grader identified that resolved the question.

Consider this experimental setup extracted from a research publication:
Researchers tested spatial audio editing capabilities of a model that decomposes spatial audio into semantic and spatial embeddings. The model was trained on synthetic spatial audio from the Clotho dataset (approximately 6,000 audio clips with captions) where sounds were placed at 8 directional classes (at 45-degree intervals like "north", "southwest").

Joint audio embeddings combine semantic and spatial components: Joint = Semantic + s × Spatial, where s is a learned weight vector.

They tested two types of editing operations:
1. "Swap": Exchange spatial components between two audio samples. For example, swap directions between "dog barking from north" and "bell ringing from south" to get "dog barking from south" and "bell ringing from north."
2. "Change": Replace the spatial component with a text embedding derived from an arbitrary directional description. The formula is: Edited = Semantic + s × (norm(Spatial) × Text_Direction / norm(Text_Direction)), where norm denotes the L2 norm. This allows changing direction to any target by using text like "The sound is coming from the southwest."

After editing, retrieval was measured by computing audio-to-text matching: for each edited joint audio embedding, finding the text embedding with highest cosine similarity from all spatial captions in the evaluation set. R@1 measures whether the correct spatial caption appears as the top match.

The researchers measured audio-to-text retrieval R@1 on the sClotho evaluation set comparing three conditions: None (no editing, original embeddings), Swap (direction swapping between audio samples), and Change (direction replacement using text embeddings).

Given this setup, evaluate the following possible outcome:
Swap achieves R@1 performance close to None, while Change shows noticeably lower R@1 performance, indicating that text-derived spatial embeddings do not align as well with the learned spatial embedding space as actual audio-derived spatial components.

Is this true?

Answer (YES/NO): NO